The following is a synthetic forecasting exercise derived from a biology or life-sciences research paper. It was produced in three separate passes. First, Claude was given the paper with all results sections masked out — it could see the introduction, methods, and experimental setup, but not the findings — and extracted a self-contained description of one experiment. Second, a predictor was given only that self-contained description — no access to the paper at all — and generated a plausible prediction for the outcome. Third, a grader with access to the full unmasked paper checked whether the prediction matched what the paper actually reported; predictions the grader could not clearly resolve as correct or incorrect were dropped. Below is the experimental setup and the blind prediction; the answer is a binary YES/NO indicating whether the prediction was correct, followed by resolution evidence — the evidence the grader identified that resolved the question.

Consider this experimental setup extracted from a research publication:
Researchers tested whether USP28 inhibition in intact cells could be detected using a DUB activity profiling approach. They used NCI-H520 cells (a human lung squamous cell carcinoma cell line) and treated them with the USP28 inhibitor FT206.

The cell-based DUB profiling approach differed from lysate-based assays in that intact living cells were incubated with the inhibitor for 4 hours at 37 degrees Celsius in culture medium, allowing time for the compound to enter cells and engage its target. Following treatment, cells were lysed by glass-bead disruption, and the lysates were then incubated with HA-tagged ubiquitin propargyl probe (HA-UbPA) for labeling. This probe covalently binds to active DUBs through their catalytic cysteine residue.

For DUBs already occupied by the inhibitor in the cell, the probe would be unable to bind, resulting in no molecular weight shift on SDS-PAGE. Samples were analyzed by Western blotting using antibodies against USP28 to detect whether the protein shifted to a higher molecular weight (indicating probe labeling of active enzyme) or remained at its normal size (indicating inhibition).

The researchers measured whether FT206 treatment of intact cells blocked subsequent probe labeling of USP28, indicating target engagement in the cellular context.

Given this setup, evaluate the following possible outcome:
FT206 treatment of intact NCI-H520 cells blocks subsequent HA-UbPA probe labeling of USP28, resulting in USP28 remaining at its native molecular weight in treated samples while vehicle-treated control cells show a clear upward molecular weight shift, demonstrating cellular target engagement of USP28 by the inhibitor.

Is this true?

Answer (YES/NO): YES